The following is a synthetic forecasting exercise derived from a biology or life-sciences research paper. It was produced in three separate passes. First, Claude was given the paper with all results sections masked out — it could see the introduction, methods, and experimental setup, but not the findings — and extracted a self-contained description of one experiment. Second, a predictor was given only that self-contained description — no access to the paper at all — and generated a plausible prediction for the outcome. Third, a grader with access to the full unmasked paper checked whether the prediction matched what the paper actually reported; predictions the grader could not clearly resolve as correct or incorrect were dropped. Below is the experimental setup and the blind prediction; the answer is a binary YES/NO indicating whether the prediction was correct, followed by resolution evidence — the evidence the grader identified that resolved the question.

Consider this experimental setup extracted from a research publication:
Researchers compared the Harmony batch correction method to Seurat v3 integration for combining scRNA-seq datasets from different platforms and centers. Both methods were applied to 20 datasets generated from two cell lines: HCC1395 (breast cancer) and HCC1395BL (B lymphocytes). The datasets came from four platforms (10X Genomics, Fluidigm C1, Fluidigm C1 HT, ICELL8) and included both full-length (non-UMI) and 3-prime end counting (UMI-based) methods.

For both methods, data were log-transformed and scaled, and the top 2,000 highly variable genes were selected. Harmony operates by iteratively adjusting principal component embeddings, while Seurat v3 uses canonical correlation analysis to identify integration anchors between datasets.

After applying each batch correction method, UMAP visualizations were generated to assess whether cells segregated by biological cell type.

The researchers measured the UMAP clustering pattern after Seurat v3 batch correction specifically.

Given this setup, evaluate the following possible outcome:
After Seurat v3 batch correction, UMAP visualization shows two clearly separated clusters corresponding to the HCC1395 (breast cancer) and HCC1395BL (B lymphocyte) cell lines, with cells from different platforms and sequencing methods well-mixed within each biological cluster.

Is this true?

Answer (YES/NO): NO